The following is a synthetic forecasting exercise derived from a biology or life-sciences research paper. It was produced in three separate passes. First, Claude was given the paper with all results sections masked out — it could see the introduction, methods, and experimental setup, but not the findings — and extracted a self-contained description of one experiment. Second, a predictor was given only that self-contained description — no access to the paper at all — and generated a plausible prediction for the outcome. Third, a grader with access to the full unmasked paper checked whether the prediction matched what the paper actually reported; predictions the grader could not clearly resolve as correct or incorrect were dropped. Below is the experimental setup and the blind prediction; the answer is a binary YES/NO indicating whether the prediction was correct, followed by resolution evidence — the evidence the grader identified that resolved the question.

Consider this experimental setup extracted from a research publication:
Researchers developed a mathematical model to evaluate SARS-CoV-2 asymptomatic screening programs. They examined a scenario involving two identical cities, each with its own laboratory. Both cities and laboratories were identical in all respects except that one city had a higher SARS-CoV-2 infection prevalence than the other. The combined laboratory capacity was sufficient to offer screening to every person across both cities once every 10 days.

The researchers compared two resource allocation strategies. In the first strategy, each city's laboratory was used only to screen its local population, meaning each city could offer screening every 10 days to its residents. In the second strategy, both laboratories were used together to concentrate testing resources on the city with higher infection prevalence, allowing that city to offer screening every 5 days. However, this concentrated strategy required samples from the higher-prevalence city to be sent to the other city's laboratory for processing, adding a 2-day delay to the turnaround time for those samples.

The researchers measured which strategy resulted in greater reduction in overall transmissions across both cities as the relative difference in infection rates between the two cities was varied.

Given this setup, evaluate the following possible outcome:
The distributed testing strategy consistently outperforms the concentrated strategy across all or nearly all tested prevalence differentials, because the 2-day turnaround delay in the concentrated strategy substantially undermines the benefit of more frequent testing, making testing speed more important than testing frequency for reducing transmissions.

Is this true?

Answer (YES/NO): NO